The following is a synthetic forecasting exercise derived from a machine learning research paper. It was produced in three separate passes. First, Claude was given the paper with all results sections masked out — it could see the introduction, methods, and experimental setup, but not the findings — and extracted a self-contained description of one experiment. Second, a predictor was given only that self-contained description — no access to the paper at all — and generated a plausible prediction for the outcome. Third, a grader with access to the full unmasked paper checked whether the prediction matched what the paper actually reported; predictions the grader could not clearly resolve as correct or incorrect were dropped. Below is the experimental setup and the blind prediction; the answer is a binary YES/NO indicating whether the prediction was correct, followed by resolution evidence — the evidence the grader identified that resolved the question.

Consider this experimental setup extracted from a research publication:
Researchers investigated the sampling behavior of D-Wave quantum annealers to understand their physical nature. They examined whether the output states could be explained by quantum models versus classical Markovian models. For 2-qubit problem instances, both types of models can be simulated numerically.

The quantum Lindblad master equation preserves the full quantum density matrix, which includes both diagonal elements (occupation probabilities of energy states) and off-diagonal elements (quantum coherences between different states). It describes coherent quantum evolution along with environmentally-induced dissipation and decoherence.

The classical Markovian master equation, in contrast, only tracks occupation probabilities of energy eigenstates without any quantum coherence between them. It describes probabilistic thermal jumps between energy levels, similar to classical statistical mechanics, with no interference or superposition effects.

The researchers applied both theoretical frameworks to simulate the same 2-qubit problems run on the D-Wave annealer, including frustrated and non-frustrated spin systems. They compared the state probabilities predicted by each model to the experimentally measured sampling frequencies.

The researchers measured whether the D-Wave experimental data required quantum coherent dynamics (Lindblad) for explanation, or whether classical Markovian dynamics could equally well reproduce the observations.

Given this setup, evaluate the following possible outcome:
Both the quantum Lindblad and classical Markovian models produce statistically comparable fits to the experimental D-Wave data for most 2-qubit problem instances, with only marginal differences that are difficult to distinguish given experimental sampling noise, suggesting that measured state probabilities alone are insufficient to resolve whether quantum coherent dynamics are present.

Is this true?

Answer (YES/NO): YES